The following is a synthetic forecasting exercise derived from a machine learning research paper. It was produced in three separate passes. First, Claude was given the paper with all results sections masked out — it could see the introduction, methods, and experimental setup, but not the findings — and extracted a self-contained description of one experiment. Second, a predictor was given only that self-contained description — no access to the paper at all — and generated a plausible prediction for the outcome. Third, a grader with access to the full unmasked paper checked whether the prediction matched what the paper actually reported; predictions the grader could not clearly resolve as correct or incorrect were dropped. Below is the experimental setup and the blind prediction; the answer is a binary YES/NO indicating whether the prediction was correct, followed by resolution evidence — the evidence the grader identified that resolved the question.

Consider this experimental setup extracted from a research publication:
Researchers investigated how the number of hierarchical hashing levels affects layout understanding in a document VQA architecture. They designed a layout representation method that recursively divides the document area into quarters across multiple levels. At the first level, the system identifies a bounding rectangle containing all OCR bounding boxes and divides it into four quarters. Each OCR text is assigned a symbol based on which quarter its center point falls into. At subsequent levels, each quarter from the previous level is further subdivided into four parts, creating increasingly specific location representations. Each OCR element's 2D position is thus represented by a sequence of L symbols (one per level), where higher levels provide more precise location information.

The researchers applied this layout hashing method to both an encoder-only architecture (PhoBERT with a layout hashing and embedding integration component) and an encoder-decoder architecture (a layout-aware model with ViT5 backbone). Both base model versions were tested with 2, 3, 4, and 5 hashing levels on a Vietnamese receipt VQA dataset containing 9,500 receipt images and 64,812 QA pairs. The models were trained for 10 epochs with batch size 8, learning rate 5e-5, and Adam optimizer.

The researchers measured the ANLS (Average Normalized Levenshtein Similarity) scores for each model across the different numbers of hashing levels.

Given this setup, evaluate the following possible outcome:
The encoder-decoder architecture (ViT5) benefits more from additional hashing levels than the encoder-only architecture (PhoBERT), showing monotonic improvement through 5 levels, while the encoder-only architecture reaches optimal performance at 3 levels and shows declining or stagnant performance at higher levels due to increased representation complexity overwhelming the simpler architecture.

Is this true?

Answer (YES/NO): NO